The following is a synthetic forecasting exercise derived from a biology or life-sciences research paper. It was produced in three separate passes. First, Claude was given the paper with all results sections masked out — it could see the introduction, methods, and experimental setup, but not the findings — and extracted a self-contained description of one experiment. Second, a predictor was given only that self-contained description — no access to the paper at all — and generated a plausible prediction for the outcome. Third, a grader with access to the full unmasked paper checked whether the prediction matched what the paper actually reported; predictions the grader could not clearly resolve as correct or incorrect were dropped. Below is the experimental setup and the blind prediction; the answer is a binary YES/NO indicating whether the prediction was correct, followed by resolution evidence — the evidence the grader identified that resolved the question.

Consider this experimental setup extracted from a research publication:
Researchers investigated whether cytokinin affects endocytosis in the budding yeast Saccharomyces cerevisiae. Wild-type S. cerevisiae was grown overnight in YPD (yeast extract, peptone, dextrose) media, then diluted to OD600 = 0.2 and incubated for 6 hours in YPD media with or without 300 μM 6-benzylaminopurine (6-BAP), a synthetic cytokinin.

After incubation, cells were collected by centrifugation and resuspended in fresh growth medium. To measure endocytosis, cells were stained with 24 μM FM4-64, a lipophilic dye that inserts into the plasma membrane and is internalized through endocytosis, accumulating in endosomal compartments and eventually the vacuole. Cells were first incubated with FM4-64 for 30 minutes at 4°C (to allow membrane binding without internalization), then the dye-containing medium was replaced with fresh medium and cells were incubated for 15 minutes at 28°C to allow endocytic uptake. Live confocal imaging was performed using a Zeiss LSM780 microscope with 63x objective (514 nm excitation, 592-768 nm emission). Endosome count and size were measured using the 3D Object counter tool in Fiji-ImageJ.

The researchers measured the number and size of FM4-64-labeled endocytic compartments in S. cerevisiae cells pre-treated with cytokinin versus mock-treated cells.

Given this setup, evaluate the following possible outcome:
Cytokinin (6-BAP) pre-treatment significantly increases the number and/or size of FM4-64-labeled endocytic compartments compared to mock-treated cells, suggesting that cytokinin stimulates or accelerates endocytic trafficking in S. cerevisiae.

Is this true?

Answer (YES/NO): NO